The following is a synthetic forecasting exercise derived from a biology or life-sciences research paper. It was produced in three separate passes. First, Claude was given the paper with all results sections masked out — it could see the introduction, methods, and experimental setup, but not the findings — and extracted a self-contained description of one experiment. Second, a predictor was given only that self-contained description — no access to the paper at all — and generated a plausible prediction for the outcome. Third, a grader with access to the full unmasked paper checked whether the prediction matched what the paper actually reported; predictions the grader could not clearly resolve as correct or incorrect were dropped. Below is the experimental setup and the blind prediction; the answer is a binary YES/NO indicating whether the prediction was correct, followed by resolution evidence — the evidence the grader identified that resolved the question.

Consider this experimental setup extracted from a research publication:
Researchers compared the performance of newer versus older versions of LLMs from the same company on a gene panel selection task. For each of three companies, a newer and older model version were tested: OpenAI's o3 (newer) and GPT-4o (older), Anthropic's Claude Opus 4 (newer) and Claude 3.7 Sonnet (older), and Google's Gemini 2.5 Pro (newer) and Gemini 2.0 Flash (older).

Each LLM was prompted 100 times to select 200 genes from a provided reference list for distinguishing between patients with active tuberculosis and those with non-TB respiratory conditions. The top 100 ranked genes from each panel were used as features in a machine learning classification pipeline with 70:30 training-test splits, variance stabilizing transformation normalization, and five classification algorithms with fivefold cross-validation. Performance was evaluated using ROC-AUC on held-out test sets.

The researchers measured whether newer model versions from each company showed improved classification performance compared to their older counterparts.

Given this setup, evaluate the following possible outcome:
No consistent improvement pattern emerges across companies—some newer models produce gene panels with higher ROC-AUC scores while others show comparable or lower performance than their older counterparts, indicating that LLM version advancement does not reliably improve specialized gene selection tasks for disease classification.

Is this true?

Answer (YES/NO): YES